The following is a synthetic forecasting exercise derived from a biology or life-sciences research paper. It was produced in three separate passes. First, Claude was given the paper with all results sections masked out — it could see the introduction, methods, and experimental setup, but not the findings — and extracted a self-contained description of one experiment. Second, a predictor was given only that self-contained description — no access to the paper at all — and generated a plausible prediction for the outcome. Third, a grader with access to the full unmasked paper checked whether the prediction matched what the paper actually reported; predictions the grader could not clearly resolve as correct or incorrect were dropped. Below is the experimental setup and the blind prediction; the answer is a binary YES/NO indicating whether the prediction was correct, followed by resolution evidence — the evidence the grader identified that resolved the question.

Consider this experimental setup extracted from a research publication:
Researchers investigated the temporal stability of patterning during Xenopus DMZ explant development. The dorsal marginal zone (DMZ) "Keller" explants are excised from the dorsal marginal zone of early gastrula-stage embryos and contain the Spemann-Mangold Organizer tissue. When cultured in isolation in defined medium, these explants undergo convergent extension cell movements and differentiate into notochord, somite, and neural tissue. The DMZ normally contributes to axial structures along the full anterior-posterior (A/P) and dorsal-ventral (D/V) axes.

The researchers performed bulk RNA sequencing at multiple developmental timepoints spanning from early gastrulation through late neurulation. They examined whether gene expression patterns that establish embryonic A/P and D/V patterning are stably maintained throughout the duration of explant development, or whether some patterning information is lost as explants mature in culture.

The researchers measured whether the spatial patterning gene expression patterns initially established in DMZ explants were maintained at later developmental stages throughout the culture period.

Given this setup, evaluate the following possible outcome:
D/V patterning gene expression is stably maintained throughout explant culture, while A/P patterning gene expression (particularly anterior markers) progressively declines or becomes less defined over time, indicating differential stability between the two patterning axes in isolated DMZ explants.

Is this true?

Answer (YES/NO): NO